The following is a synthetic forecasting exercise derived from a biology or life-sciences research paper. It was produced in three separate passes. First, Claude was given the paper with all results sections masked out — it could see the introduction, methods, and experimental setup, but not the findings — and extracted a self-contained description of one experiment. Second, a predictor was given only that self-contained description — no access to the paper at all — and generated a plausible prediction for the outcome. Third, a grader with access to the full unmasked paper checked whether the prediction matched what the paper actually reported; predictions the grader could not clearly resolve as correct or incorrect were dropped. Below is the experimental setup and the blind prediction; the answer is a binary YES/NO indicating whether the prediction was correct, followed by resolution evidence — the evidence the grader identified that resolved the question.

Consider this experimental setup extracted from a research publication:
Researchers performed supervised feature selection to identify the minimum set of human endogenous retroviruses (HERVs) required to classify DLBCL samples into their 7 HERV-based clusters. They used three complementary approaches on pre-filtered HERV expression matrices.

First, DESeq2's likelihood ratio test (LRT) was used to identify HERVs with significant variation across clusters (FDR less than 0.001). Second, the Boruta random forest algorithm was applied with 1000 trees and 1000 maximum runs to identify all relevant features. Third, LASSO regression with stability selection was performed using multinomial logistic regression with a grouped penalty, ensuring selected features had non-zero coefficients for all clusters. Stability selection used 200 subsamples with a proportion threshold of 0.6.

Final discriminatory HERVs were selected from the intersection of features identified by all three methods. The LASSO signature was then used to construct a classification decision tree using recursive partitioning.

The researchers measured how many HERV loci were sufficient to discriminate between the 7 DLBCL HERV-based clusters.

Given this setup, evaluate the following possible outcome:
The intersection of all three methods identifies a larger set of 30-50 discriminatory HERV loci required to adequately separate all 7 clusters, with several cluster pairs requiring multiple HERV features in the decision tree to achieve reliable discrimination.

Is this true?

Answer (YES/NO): NO